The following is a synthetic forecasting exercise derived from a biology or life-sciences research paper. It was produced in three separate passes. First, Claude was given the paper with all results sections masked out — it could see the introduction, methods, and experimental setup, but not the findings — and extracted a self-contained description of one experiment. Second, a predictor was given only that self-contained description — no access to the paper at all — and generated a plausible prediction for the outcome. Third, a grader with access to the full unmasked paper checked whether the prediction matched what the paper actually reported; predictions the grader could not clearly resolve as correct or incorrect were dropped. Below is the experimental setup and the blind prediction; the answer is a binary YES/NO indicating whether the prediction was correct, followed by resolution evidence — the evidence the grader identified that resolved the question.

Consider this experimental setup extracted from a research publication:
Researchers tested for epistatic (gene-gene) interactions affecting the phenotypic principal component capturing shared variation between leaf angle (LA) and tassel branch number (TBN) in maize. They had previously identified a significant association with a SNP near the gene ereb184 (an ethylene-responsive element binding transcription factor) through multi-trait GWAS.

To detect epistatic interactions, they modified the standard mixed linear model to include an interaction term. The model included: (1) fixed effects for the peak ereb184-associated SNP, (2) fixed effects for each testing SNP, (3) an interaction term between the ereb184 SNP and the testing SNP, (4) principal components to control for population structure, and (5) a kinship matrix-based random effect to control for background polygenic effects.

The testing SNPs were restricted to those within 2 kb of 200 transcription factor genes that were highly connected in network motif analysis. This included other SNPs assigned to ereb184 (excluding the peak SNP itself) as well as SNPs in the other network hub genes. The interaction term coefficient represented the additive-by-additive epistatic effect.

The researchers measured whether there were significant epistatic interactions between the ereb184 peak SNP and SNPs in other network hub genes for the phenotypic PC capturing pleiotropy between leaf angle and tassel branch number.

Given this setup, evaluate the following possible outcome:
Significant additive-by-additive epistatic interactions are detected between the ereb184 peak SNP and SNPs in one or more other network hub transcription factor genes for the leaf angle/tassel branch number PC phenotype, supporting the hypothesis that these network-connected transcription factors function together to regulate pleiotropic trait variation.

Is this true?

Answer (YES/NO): YES